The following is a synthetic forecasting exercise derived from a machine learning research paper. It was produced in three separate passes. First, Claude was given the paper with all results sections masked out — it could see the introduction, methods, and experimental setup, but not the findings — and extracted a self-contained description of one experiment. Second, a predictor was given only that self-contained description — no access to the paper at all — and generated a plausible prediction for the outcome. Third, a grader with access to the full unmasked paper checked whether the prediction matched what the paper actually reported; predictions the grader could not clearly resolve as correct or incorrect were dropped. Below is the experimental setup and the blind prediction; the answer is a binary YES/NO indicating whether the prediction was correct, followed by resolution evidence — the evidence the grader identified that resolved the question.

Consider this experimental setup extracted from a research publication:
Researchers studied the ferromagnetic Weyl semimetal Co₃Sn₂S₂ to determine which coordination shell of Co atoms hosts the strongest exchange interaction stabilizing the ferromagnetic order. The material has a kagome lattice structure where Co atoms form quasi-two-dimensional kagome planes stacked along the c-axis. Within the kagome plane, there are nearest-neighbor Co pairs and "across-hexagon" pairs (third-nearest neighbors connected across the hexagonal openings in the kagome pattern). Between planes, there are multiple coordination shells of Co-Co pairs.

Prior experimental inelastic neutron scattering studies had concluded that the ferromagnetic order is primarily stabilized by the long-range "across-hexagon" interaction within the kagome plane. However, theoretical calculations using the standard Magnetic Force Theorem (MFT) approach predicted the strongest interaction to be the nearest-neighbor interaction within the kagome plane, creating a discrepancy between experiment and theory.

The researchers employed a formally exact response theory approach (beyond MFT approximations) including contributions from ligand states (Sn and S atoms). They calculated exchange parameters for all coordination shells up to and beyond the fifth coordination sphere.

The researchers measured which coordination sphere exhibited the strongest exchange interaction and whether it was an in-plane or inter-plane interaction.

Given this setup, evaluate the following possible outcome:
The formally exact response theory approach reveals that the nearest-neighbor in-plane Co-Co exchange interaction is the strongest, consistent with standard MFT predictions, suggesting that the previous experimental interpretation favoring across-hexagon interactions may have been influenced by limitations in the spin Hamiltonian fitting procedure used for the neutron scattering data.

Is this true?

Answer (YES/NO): NO